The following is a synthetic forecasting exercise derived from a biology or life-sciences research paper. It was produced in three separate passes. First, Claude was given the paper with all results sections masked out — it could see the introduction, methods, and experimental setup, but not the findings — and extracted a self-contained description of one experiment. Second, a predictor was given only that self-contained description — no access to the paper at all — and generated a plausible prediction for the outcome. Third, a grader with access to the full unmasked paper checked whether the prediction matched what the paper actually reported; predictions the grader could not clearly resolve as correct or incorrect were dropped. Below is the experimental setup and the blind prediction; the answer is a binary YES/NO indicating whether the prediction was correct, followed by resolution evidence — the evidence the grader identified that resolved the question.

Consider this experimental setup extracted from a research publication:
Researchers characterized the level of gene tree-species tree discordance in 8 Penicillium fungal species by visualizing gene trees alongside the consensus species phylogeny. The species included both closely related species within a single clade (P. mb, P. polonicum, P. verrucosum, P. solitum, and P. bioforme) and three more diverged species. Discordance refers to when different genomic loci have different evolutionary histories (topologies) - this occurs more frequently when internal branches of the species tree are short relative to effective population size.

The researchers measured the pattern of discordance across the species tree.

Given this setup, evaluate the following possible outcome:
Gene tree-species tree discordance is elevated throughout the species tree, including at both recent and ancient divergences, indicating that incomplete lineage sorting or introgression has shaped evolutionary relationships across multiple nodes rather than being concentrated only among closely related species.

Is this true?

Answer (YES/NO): NO